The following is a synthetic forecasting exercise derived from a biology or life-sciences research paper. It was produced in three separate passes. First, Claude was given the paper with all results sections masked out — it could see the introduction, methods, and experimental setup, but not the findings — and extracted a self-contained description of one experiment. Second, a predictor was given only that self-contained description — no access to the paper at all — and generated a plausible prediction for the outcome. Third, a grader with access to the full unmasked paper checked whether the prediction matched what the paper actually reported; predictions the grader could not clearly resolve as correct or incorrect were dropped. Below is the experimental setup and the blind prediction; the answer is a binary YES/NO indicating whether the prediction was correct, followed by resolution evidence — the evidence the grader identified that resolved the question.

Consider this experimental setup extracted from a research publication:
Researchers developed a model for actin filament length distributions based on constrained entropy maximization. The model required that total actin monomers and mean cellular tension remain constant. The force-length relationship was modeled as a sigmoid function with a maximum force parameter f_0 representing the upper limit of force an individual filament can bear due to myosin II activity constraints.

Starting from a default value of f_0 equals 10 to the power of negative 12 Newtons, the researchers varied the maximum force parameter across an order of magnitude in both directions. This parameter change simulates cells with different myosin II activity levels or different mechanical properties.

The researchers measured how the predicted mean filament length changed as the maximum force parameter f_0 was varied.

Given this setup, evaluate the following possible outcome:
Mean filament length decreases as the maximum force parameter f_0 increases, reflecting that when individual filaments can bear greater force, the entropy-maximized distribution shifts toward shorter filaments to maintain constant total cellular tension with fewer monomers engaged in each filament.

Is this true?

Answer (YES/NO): YES